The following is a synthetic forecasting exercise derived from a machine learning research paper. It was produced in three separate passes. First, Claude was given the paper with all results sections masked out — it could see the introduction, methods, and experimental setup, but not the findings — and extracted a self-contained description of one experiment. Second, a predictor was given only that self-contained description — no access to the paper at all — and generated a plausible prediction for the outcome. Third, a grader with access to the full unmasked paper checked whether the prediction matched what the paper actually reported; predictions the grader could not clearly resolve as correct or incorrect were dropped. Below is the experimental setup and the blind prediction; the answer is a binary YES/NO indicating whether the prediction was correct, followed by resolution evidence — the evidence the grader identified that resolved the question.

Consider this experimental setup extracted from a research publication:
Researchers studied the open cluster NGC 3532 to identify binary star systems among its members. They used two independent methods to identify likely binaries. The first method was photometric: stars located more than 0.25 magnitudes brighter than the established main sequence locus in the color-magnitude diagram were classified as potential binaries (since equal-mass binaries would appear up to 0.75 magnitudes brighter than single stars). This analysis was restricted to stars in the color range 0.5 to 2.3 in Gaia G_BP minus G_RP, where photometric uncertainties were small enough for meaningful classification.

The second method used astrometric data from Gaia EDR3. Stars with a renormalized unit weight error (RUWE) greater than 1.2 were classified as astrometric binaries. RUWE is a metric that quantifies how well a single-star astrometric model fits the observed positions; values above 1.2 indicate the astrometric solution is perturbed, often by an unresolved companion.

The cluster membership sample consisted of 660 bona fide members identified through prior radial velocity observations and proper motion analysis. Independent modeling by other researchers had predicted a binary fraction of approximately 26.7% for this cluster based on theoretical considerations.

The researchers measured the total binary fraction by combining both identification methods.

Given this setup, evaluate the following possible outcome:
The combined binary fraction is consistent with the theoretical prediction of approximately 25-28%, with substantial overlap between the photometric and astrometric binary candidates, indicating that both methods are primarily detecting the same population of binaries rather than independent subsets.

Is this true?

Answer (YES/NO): NO